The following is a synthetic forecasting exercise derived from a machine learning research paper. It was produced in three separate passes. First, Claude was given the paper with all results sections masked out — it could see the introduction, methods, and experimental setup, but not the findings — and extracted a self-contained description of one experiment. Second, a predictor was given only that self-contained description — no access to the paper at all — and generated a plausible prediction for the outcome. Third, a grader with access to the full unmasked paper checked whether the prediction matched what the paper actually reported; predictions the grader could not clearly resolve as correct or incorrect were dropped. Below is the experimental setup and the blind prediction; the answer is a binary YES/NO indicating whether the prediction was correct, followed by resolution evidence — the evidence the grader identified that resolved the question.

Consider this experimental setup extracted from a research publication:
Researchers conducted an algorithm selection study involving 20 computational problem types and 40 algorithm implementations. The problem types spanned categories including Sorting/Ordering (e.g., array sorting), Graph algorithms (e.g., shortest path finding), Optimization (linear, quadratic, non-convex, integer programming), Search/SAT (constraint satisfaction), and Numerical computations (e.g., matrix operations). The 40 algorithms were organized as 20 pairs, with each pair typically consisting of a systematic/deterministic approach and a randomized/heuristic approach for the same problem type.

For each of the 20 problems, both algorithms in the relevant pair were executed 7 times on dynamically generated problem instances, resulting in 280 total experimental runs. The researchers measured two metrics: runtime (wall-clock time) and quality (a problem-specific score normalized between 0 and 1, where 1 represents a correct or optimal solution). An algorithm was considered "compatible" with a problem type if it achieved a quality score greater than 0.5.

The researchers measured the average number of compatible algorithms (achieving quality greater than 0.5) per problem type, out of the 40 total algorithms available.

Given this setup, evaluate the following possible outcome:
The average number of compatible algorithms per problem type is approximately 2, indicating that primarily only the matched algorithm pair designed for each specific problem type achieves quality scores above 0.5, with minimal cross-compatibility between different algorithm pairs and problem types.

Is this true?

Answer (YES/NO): YES